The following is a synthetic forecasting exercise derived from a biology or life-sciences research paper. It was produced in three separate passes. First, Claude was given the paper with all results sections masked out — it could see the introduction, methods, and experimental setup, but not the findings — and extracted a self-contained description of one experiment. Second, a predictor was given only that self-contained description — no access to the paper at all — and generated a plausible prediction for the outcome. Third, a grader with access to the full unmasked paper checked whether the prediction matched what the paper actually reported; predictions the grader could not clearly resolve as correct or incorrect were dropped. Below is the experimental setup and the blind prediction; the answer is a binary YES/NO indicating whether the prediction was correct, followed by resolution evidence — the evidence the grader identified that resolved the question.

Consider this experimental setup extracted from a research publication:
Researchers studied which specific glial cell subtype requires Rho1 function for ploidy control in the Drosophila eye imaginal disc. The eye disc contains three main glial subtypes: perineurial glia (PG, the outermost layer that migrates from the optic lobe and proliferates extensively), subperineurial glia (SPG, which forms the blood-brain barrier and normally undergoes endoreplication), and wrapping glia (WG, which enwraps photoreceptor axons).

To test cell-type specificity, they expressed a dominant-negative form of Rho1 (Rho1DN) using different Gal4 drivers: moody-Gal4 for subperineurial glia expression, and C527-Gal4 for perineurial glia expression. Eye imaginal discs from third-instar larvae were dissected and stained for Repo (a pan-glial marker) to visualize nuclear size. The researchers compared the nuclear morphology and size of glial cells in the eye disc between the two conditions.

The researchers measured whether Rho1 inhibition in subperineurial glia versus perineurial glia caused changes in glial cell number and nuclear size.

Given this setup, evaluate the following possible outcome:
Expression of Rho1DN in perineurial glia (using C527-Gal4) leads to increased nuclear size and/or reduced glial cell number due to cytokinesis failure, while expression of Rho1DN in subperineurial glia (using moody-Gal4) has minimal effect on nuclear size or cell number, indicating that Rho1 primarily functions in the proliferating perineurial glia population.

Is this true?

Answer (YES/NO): YES